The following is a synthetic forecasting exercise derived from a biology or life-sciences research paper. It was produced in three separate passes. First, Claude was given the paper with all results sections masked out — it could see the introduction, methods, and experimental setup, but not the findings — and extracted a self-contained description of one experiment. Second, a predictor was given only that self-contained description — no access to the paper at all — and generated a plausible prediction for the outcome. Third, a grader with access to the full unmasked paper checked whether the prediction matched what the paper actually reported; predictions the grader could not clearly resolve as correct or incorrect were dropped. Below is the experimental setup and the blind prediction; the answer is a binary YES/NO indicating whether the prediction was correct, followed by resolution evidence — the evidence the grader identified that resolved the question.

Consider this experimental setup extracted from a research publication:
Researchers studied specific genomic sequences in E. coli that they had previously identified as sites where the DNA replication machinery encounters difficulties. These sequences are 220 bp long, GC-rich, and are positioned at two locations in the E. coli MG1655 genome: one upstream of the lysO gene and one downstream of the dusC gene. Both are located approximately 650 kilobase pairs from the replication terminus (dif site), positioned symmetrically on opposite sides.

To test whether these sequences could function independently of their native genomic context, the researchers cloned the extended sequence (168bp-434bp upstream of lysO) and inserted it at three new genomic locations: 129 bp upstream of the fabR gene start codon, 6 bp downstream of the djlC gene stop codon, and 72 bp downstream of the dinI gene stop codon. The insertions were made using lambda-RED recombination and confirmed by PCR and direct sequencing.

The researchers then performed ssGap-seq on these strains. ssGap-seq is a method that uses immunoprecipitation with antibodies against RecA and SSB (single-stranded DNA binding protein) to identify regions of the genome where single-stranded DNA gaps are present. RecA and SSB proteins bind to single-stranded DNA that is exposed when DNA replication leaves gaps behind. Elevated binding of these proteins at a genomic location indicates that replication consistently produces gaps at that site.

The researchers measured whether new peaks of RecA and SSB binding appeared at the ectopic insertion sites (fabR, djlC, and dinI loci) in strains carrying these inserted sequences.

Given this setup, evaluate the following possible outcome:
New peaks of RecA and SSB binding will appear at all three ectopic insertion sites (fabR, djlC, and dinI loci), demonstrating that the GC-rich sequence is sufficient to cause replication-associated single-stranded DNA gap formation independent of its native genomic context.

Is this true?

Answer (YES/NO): YES